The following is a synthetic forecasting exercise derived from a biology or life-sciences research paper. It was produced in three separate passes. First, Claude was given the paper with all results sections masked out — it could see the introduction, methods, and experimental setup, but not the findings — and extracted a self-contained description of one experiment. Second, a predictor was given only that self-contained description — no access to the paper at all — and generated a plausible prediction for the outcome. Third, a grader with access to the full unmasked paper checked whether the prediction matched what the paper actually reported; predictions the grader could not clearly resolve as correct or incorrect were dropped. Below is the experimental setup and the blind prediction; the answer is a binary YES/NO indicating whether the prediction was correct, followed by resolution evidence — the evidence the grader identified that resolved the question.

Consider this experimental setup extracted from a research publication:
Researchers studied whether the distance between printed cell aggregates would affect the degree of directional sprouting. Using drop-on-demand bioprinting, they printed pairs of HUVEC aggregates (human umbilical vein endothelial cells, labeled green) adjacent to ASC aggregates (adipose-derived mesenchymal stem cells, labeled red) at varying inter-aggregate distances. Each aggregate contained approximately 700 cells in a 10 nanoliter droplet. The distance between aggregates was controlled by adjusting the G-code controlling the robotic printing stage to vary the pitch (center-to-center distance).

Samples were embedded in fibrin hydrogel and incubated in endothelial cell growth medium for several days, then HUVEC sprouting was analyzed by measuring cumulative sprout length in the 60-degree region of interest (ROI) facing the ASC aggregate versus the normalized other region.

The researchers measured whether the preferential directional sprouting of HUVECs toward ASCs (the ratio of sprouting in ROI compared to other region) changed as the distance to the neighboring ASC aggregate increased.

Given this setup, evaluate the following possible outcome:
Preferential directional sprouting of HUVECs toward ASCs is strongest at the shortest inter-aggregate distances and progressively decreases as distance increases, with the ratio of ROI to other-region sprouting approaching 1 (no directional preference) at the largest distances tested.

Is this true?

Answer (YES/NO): NO